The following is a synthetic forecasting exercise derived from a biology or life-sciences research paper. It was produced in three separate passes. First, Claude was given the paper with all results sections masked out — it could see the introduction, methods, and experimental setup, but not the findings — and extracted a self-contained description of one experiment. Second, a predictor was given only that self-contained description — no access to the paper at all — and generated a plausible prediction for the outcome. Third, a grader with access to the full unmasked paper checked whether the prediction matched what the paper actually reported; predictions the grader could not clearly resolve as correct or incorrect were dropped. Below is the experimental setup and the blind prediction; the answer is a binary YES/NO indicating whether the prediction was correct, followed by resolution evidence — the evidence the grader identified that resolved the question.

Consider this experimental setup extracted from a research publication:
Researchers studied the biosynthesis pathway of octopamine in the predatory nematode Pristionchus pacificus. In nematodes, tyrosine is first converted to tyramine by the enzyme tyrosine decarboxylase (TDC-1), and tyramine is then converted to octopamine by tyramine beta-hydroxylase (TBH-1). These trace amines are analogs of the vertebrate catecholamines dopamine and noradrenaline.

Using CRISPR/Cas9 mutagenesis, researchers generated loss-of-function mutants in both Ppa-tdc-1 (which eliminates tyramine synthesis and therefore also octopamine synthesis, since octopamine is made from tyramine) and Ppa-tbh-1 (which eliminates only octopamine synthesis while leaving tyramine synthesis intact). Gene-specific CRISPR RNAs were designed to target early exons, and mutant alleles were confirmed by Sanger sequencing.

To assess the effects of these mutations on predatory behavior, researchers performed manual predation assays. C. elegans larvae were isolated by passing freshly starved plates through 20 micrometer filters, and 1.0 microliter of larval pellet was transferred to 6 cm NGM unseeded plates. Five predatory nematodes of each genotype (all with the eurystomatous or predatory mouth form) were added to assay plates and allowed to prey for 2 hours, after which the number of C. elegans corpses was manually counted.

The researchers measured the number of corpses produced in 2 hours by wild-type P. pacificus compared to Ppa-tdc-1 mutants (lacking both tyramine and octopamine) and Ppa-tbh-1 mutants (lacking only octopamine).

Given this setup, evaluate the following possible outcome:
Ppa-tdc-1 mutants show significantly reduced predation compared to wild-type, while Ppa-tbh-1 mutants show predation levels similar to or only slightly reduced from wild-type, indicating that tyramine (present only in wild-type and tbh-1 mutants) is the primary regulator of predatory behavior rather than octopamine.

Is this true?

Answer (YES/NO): NO